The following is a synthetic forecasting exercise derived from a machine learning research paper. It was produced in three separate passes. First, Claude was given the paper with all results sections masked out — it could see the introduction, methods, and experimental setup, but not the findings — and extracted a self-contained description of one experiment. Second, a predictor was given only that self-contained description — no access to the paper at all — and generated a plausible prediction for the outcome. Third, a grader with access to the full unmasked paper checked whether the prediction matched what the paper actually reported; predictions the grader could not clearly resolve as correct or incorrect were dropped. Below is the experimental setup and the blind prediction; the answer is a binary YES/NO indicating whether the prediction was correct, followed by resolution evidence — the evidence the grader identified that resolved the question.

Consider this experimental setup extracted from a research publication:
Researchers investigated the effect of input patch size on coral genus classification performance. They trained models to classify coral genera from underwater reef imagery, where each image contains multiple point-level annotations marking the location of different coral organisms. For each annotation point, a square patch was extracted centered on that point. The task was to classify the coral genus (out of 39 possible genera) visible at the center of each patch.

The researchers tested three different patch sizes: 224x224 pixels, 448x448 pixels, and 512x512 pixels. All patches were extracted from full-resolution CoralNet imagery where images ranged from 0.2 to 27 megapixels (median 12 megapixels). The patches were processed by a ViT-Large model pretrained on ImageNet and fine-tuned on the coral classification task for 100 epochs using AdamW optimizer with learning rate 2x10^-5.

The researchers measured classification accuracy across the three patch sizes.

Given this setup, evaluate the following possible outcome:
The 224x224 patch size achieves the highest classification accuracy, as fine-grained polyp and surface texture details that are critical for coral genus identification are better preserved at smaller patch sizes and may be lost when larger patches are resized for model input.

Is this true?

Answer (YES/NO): NO